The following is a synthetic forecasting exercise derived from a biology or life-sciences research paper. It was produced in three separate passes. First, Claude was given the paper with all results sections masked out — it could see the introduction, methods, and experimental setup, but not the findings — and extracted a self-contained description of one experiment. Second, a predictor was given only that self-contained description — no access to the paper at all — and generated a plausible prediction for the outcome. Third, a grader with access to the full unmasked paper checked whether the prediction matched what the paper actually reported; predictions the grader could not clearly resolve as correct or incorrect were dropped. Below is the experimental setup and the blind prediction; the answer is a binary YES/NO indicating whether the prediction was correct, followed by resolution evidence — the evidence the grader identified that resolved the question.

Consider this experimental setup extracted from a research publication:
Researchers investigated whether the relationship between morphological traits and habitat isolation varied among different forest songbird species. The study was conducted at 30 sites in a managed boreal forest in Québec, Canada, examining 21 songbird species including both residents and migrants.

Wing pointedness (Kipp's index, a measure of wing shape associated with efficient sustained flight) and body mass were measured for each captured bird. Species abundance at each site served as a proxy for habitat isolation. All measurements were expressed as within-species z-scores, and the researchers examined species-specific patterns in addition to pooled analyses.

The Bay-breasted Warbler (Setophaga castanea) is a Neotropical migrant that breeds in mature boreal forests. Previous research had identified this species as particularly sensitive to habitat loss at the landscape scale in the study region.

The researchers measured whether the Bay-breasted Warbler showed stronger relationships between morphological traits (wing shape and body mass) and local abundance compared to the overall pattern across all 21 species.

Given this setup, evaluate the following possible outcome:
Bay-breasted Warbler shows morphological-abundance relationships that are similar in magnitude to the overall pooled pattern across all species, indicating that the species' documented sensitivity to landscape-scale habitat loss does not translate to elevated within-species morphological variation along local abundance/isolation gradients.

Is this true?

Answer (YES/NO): NO